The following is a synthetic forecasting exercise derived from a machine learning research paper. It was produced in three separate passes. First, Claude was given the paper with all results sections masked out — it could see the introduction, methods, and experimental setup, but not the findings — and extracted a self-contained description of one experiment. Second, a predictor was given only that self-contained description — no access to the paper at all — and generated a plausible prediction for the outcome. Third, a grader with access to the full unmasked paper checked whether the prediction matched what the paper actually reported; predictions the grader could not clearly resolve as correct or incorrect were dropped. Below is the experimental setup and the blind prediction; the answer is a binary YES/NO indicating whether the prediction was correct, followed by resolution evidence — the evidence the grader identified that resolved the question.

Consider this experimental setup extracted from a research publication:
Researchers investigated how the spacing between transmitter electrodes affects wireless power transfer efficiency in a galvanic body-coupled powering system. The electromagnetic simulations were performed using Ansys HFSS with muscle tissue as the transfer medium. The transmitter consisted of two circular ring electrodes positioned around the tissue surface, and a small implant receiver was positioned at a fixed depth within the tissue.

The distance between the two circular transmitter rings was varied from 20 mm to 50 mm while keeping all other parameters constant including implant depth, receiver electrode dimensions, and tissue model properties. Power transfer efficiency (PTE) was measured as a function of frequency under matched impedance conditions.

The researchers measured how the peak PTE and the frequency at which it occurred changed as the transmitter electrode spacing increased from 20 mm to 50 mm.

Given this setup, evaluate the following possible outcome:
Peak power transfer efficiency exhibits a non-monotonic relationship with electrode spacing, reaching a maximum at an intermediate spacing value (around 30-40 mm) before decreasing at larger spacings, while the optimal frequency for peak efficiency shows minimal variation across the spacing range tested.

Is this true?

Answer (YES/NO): NO